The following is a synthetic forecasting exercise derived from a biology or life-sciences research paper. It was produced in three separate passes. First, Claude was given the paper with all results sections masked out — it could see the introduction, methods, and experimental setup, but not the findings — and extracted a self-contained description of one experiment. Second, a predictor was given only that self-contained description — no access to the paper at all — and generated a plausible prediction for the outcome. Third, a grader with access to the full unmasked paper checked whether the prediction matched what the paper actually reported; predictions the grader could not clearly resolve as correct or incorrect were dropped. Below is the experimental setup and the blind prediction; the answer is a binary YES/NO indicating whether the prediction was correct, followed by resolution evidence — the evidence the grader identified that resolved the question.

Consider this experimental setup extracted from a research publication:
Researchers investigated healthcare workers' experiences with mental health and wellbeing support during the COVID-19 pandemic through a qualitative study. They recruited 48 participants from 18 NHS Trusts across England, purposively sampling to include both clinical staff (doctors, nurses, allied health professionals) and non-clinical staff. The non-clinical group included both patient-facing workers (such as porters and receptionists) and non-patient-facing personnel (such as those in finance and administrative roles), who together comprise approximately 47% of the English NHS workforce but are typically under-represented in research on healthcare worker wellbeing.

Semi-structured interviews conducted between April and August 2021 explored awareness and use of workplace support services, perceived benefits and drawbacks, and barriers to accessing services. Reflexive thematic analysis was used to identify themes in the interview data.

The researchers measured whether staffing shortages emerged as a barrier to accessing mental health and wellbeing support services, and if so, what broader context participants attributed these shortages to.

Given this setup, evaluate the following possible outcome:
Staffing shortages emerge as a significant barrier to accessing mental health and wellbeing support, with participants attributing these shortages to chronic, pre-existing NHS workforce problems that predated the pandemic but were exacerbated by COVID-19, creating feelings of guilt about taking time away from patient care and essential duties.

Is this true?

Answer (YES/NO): YES